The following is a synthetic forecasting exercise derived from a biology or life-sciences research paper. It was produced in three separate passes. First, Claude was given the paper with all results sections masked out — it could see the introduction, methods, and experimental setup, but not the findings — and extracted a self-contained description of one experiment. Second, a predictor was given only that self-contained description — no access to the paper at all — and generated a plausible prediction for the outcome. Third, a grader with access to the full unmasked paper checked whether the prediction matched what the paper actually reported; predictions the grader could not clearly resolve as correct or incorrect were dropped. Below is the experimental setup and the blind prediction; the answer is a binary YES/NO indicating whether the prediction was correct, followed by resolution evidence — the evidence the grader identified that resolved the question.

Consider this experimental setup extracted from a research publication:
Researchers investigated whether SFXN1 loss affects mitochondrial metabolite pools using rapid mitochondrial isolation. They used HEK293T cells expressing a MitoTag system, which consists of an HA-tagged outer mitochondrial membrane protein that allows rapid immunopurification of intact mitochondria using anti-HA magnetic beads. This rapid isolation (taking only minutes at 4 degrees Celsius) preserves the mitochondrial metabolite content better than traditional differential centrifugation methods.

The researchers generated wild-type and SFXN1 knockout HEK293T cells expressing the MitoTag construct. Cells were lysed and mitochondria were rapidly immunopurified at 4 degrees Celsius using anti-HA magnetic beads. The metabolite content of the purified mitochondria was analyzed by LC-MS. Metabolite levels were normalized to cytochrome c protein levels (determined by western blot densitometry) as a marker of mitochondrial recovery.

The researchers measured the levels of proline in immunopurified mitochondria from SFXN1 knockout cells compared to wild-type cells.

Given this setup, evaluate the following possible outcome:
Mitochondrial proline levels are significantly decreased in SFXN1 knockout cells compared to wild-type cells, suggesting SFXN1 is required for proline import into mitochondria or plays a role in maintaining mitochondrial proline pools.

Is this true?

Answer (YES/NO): NO